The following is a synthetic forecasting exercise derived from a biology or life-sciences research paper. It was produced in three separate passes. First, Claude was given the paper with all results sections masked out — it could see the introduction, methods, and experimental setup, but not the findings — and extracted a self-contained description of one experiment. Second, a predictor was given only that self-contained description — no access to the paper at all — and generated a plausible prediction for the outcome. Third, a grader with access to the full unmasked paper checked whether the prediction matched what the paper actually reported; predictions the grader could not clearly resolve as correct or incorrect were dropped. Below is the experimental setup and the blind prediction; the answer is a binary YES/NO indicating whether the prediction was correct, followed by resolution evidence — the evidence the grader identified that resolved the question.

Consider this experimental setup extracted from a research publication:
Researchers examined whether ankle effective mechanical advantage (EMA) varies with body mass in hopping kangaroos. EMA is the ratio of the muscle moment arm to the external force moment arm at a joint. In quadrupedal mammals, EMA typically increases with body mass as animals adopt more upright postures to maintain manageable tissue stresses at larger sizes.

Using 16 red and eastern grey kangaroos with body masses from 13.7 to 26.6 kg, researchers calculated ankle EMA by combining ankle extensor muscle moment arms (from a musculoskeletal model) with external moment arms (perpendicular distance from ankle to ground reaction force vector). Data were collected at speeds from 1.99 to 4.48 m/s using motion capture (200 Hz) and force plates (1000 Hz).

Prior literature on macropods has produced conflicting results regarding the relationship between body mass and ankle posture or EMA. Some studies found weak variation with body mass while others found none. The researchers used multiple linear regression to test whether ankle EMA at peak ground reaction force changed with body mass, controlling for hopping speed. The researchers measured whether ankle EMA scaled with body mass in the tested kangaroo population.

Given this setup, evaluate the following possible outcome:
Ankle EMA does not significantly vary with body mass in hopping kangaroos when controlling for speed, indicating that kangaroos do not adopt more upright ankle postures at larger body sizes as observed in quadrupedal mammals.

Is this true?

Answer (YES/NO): NO